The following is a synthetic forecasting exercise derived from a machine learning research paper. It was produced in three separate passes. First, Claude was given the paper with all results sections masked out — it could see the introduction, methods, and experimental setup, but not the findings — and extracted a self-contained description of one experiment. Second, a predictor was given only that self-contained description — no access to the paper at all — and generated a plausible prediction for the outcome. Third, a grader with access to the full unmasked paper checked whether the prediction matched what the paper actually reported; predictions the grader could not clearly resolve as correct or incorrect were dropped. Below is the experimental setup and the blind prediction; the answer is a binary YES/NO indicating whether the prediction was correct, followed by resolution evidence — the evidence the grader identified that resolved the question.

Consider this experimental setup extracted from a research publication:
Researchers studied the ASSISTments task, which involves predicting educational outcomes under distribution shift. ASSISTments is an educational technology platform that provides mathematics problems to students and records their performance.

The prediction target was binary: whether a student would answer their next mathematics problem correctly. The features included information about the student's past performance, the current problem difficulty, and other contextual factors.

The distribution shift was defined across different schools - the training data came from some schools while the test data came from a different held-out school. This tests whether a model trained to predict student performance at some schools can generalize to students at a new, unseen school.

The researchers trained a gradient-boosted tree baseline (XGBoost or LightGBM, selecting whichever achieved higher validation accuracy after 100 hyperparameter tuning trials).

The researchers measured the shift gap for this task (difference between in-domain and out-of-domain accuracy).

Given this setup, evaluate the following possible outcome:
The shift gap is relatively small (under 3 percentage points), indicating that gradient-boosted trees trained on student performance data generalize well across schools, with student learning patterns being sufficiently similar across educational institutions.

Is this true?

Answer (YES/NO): NO